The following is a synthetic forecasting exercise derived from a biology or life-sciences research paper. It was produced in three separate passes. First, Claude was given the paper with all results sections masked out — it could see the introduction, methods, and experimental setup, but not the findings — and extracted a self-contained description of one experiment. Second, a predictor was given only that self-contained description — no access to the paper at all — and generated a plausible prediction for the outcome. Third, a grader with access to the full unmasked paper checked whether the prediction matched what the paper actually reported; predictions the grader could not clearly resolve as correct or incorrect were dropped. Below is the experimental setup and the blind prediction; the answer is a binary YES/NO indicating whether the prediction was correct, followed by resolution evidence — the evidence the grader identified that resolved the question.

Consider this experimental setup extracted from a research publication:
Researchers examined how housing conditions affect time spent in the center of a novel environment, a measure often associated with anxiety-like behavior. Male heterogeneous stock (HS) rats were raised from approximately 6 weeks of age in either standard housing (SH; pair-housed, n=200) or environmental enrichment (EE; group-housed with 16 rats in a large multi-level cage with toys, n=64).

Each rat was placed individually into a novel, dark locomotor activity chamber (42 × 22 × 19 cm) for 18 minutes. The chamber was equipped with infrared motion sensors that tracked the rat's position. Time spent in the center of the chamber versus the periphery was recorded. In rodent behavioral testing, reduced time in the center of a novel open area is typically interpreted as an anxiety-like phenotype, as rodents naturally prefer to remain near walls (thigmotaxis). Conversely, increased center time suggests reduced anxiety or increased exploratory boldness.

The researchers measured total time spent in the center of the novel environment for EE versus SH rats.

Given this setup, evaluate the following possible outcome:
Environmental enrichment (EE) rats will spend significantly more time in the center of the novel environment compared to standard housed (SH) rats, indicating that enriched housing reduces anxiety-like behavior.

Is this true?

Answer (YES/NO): NO